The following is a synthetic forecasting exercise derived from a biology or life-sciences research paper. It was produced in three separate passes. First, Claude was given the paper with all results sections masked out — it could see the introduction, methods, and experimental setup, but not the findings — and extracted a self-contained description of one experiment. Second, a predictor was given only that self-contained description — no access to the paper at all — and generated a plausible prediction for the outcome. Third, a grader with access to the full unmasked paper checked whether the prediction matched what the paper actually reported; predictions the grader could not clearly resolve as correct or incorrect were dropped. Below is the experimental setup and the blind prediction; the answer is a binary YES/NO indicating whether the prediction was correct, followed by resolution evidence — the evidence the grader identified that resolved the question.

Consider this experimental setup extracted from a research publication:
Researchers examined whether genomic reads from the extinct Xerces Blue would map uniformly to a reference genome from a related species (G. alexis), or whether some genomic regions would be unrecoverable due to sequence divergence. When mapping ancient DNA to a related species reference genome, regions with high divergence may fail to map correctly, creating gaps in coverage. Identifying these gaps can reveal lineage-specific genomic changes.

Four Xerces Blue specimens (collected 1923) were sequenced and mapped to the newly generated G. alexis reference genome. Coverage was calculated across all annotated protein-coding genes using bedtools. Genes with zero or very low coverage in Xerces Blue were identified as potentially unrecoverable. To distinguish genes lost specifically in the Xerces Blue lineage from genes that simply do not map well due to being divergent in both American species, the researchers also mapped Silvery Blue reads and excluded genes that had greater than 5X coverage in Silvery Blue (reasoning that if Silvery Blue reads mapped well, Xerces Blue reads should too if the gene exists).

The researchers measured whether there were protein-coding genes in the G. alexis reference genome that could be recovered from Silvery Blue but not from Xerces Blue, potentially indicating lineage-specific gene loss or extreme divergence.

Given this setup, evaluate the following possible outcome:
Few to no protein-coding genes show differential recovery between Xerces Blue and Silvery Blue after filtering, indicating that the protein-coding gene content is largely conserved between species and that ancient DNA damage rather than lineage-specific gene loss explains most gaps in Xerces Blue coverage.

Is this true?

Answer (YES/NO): NO